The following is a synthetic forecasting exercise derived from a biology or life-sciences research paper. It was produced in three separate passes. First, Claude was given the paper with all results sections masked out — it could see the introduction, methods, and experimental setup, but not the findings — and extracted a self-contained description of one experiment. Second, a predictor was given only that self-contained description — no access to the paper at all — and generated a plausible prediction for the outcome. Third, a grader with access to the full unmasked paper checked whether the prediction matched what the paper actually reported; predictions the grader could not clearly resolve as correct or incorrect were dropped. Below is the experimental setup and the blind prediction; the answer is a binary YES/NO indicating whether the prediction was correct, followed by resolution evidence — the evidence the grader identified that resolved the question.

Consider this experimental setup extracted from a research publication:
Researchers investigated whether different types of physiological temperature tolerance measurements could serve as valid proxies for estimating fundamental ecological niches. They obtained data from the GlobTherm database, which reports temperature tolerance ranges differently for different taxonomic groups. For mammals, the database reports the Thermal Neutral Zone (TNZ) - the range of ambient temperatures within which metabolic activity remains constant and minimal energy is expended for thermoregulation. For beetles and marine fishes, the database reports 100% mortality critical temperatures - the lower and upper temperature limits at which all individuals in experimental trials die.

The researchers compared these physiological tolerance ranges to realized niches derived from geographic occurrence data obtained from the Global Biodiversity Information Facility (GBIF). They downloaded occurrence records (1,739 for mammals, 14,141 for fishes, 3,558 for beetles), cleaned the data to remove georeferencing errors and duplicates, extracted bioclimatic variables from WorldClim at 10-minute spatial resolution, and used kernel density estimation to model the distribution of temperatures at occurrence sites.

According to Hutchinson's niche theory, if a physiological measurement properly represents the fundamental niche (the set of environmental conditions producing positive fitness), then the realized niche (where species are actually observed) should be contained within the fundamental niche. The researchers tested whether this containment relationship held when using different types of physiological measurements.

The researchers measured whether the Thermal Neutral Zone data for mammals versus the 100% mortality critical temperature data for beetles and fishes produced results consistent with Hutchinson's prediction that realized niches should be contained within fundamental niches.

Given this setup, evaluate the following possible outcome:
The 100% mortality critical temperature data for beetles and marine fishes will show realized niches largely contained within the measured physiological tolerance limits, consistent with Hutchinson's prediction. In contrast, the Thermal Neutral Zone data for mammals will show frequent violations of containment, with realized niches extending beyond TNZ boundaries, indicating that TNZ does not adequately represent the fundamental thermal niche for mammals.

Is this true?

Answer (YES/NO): YES